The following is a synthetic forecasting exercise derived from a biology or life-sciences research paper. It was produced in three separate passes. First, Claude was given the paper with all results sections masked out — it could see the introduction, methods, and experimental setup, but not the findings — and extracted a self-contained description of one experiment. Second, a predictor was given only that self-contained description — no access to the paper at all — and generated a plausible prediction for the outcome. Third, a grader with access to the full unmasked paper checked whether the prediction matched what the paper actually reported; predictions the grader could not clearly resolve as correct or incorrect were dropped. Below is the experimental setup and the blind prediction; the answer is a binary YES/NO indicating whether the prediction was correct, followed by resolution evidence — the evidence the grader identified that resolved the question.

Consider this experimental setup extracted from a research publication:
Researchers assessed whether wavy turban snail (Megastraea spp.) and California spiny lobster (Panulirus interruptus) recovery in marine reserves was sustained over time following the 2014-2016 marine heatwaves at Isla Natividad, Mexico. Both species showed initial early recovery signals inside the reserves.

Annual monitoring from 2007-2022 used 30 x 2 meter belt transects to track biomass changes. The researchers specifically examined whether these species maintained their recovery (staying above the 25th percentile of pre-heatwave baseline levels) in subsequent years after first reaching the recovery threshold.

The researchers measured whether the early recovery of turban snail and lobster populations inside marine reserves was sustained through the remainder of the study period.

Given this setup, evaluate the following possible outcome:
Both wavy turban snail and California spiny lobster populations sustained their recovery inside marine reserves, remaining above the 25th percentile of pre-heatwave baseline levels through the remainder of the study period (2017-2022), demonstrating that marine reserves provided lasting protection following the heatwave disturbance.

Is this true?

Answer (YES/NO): NO